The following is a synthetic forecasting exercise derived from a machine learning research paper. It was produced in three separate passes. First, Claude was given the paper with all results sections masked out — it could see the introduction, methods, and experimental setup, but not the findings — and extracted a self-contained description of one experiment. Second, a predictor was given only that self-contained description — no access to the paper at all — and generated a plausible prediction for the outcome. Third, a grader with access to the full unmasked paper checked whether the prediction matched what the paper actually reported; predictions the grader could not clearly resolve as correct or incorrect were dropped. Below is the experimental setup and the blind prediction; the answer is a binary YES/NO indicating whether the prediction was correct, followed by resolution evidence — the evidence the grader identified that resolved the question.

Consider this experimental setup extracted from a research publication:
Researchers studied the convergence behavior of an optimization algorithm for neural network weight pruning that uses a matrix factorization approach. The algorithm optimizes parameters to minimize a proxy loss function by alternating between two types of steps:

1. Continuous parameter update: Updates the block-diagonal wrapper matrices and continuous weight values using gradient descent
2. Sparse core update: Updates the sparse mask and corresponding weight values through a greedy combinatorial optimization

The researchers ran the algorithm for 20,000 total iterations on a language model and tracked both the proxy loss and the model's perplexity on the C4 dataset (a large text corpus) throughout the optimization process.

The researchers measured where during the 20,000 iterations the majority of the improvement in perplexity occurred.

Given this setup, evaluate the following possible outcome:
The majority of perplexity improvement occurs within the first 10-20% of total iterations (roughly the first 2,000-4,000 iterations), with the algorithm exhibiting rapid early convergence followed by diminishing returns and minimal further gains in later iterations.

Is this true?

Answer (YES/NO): YES